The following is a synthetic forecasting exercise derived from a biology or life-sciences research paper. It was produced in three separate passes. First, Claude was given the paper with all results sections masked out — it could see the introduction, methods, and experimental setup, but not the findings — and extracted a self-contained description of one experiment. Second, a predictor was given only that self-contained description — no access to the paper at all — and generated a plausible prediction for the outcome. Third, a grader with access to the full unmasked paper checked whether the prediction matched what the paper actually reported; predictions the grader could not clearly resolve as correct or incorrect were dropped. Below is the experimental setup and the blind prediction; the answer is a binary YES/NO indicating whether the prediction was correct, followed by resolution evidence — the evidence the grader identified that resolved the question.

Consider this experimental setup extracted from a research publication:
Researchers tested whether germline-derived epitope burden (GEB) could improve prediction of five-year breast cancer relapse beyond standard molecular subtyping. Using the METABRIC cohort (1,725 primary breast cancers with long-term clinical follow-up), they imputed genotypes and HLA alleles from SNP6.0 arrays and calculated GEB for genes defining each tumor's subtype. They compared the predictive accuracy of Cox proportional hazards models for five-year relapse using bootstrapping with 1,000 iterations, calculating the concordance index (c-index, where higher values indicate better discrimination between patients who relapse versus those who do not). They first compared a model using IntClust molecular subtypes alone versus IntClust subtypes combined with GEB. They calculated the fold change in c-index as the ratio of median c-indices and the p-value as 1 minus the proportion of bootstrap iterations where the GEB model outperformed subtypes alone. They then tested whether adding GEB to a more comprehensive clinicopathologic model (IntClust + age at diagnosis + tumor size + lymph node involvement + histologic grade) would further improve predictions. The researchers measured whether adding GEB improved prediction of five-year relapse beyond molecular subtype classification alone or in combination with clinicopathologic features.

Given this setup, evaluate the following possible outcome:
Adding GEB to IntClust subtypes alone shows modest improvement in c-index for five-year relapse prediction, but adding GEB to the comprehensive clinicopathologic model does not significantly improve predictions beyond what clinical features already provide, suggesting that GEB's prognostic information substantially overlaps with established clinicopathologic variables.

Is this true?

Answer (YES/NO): NO